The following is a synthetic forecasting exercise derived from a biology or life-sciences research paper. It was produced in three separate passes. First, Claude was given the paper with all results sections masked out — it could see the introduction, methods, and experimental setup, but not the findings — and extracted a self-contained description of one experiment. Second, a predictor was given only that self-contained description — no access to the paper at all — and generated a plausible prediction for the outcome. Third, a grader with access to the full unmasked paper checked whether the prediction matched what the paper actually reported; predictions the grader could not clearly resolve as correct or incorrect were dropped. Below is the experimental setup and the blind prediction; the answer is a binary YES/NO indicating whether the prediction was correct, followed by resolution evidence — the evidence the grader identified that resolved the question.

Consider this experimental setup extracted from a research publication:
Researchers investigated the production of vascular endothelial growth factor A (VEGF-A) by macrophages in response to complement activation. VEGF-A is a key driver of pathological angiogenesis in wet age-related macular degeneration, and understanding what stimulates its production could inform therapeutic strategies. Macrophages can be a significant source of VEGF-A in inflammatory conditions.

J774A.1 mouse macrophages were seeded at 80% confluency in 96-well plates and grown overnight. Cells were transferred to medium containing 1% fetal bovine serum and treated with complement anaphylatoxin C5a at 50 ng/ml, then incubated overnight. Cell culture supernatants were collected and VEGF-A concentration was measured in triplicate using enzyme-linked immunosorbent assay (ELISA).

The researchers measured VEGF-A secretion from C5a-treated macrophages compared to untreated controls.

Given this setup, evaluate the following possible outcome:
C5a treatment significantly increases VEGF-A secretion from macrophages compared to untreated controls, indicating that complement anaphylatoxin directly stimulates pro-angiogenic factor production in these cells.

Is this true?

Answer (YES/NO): YES